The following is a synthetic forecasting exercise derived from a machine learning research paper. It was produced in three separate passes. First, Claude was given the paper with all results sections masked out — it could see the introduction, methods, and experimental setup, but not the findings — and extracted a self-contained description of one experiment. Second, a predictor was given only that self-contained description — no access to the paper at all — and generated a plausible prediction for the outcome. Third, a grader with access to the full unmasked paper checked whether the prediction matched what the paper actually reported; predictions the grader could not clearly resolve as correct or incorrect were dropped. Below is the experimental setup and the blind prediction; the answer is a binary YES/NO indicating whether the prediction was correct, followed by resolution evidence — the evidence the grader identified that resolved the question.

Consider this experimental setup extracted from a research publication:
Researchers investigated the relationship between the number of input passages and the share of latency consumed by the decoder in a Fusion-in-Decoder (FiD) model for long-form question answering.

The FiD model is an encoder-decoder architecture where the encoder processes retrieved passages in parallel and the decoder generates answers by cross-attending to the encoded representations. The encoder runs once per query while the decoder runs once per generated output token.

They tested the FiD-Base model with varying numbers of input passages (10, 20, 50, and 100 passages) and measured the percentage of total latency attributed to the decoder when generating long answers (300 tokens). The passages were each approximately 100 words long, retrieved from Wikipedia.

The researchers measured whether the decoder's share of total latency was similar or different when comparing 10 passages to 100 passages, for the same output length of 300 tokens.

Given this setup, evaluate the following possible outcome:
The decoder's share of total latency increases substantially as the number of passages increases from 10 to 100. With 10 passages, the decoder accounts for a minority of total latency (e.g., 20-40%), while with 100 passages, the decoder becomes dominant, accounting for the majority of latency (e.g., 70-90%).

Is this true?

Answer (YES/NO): NO